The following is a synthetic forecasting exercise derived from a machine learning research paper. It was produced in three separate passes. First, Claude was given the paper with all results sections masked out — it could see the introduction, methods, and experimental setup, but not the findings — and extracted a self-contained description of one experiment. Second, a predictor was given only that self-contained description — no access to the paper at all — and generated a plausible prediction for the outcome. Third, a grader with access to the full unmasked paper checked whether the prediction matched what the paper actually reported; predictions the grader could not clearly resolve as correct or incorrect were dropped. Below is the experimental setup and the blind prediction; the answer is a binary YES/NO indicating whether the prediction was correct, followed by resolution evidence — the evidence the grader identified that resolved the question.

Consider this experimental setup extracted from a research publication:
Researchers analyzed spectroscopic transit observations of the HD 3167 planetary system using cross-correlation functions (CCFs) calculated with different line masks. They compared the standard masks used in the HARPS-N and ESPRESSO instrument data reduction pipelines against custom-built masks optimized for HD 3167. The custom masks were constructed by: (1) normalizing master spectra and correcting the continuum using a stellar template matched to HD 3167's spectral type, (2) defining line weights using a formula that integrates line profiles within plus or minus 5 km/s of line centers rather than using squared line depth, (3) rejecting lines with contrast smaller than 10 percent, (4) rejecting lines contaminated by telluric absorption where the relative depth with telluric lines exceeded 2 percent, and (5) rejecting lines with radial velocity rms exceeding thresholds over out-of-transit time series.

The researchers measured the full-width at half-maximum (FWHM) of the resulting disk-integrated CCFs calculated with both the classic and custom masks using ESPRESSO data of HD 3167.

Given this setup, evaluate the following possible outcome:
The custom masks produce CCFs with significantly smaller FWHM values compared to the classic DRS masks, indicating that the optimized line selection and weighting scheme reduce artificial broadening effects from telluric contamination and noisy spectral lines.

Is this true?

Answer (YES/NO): YES